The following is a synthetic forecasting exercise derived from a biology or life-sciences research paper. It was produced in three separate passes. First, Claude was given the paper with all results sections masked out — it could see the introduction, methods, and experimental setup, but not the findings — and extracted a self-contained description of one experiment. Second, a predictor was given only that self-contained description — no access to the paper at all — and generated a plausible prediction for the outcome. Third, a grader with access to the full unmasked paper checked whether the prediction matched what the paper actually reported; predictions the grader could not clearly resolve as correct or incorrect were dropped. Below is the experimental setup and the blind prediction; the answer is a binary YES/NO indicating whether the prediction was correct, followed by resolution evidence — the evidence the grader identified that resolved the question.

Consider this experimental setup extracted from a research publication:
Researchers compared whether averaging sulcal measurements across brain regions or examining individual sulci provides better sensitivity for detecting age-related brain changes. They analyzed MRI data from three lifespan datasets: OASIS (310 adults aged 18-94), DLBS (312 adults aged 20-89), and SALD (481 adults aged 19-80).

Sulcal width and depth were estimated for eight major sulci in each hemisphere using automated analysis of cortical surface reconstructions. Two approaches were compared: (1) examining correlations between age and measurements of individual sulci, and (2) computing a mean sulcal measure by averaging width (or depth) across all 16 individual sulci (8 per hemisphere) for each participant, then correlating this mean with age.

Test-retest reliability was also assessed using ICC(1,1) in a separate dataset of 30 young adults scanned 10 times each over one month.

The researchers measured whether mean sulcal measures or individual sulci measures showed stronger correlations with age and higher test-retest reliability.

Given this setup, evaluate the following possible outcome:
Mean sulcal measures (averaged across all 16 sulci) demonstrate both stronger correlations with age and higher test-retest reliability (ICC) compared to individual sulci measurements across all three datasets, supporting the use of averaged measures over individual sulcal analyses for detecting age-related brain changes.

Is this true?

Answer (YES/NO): YES